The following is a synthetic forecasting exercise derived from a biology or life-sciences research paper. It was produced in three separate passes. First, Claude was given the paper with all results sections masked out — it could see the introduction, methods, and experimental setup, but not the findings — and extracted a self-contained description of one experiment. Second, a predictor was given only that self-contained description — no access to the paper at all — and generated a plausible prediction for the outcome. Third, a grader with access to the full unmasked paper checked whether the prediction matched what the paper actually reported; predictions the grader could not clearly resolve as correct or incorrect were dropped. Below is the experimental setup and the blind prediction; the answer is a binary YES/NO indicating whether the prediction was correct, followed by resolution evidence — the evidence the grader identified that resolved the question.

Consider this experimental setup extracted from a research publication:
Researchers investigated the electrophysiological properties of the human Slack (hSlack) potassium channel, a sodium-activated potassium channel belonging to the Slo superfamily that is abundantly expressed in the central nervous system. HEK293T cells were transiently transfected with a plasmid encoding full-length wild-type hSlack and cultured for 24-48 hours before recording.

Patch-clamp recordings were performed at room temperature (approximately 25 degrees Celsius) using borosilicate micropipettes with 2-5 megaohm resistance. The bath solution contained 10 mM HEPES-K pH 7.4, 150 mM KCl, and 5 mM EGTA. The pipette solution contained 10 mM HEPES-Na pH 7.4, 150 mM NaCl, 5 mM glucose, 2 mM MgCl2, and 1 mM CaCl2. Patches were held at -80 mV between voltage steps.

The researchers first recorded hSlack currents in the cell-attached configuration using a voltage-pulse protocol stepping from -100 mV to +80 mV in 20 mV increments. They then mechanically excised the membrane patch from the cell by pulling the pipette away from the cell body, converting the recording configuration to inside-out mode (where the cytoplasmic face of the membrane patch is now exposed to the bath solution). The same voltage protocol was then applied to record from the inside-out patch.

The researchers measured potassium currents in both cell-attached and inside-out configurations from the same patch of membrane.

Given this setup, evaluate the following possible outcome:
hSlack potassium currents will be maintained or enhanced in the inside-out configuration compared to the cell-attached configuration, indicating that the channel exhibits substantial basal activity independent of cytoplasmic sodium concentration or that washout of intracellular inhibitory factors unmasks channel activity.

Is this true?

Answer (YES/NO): NO